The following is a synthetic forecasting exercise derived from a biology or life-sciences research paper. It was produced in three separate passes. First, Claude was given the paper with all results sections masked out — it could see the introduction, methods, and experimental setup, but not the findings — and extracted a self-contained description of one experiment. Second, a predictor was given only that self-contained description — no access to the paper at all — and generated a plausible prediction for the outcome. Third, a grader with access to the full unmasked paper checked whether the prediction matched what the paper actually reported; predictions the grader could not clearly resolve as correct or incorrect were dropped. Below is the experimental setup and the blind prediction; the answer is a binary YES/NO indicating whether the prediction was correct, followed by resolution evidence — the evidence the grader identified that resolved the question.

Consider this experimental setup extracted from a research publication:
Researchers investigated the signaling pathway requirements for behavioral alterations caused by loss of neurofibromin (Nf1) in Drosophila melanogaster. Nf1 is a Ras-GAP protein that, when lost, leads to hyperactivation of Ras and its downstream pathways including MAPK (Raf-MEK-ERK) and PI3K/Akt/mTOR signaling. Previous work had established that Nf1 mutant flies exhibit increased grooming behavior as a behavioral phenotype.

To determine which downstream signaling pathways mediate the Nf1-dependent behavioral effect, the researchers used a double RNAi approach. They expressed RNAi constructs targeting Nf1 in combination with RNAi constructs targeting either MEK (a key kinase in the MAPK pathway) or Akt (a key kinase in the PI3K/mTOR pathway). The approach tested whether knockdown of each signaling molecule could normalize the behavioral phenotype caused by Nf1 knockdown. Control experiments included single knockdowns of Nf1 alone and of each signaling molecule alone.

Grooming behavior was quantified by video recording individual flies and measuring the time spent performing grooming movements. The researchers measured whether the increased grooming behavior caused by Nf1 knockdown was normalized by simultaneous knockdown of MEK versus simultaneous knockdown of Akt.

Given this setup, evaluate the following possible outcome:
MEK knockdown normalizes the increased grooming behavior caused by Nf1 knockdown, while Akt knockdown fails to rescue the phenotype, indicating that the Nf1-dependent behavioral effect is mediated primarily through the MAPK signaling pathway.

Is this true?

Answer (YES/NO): YES